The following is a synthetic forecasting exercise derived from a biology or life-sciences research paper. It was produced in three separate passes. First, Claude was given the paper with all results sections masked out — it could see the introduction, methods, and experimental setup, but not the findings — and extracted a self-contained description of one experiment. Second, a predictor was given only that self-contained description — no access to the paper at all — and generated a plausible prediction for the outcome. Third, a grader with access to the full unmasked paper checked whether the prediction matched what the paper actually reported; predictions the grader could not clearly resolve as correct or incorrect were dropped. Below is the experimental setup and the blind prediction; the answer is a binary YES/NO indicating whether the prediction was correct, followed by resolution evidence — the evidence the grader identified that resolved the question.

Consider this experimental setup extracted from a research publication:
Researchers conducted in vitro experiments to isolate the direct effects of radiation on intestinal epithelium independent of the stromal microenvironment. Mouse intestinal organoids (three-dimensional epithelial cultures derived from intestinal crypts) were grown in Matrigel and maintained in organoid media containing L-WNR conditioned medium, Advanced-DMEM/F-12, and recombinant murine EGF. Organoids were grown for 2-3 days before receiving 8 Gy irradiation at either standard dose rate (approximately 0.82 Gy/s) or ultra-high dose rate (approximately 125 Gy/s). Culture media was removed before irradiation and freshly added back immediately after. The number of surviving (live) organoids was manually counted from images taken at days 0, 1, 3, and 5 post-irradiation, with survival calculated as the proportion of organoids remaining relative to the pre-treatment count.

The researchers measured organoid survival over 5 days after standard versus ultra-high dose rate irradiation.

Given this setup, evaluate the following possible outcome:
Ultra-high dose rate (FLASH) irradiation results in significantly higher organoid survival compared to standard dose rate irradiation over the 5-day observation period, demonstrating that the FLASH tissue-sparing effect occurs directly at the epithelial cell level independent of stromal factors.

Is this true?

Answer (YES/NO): NO